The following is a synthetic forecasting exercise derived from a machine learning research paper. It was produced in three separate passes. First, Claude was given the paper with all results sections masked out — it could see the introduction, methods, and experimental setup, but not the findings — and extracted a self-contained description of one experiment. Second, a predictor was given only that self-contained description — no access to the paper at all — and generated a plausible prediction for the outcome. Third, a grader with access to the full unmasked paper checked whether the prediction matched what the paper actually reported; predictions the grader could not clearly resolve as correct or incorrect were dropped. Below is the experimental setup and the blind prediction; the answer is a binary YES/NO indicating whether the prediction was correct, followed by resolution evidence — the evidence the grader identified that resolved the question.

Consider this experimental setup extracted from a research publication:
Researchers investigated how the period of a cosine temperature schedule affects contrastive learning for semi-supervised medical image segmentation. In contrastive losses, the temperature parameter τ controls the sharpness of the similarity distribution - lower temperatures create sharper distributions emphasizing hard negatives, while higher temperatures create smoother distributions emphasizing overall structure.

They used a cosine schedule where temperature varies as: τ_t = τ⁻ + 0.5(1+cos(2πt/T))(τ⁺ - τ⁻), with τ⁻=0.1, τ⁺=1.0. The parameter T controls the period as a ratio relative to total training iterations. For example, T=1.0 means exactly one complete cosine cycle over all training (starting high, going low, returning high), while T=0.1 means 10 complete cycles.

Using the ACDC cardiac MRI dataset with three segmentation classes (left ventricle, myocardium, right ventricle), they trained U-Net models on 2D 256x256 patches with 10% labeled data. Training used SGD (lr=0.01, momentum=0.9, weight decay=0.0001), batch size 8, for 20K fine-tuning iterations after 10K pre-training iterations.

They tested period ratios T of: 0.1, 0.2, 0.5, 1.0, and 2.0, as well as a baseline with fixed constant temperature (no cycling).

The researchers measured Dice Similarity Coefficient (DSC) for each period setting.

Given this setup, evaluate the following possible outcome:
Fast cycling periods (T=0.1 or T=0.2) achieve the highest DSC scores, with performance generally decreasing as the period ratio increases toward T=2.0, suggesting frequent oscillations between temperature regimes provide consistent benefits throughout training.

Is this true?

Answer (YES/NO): NO